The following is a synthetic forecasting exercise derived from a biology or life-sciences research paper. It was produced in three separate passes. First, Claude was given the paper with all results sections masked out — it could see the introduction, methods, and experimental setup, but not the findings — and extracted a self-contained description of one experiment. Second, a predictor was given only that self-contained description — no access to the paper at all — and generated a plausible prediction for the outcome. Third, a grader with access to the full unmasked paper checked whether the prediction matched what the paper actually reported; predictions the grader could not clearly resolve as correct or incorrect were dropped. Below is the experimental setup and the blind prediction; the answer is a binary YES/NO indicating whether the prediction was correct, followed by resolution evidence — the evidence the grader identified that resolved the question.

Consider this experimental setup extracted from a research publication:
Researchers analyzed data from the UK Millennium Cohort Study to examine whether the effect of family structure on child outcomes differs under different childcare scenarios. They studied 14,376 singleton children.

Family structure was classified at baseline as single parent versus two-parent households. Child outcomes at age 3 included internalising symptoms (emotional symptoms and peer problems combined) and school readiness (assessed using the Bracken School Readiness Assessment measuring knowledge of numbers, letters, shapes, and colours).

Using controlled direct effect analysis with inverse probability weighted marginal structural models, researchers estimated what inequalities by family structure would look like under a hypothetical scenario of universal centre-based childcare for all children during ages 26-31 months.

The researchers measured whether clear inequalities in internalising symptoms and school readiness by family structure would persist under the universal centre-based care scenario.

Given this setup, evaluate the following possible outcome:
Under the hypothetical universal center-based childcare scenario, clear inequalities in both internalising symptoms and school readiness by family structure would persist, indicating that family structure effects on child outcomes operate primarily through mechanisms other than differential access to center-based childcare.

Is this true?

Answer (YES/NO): YES